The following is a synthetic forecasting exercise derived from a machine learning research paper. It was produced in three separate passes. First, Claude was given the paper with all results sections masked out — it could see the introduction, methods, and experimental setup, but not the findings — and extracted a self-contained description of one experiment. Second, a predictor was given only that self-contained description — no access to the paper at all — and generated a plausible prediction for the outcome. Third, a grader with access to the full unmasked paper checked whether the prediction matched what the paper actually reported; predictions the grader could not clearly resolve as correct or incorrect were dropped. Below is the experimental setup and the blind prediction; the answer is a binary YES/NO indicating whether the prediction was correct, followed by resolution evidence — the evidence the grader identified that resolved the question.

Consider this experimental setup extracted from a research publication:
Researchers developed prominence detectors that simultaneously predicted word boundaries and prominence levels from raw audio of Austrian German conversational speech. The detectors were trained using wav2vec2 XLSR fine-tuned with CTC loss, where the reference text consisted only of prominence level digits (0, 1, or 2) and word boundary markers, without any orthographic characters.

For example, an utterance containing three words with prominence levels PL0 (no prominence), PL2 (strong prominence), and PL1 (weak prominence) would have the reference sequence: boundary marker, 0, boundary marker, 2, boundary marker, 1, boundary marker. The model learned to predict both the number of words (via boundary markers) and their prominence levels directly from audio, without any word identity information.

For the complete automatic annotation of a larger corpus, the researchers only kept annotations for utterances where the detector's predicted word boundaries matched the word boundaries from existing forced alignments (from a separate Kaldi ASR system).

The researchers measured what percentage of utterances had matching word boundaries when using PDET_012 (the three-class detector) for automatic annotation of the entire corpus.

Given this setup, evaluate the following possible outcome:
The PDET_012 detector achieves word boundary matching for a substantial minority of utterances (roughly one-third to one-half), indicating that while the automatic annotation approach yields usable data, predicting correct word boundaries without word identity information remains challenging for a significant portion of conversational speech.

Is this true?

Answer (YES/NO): NO